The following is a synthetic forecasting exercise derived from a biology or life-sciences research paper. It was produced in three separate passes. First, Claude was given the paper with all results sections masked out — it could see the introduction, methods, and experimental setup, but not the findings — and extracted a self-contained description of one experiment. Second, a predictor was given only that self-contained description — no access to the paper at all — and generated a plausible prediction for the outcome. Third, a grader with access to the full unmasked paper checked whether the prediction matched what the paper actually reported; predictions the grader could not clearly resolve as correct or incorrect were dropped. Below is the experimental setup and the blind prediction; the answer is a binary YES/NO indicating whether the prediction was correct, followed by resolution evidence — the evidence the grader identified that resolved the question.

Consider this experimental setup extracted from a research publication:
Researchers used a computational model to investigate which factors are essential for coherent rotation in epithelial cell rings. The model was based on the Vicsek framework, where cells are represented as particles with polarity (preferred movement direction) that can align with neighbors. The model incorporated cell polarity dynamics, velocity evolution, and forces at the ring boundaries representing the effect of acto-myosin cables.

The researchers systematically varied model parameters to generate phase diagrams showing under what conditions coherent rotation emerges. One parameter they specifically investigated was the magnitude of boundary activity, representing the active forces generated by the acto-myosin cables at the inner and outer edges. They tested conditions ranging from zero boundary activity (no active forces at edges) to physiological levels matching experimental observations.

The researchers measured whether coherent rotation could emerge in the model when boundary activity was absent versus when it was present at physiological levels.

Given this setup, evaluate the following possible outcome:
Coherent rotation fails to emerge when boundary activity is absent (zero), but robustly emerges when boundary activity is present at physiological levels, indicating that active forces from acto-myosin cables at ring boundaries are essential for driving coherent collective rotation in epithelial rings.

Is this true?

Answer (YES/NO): YES